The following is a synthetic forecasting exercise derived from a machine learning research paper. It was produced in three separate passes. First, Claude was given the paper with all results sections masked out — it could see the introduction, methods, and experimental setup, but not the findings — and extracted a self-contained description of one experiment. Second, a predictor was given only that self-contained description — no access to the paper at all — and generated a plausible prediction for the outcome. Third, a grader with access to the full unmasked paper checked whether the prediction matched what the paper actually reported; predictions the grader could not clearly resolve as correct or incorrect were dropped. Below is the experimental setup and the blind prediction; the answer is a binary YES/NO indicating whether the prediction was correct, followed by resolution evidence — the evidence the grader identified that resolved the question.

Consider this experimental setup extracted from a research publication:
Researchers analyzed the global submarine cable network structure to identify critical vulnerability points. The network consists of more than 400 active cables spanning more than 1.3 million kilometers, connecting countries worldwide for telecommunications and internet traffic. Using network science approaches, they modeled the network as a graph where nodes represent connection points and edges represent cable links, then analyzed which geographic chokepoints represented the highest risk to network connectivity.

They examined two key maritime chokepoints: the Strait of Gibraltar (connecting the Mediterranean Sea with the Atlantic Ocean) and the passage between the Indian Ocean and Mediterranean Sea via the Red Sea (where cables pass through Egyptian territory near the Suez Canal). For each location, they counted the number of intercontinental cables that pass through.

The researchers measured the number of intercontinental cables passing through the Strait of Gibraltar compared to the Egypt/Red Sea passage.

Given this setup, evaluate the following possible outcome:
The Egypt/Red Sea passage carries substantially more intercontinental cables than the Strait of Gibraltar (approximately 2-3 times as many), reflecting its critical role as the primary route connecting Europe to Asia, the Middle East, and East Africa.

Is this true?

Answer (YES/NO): YES